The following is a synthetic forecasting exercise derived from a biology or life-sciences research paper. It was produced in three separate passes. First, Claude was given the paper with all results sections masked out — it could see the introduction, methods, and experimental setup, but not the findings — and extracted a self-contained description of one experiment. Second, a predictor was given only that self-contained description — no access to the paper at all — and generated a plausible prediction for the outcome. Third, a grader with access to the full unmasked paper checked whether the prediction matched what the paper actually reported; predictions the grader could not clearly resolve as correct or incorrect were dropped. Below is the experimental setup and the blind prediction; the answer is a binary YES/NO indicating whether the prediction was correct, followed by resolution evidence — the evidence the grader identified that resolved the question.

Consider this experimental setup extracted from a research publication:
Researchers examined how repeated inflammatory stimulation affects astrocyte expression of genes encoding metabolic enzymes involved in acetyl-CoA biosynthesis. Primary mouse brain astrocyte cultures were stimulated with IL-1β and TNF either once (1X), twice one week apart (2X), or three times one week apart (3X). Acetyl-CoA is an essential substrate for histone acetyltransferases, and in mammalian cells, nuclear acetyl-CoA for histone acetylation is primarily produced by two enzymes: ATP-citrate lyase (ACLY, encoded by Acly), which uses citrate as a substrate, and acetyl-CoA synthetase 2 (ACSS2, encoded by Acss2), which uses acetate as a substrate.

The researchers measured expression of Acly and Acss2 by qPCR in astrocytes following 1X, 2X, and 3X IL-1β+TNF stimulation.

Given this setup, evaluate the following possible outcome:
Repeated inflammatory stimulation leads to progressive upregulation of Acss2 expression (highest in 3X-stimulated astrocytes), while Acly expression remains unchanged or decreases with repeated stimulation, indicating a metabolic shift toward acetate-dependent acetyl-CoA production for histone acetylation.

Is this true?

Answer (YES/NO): NO